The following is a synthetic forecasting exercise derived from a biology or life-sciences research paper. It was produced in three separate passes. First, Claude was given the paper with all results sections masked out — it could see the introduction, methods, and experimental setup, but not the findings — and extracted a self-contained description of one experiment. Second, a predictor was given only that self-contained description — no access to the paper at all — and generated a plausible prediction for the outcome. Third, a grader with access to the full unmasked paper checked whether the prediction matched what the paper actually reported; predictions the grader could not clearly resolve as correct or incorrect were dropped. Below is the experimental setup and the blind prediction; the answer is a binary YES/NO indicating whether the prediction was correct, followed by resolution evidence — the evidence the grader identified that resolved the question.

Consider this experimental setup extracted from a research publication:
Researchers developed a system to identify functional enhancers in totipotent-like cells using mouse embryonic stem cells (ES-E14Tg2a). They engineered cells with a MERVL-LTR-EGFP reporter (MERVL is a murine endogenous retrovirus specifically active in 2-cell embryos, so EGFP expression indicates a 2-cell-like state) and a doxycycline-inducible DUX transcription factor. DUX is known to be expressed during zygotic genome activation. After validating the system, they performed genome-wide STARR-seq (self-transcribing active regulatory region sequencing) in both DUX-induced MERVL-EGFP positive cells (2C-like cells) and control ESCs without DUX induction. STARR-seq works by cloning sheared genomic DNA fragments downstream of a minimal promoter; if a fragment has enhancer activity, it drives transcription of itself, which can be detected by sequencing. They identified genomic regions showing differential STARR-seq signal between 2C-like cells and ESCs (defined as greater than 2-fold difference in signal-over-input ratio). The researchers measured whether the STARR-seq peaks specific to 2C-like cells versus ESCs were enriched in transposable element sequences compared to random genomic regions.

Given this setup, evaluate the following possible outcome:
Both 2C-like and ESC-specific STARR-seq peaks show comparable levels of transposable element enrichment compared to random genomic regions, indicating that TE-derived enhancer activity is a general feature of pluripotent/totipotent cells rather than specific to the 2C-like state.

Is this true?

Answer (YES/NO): NO